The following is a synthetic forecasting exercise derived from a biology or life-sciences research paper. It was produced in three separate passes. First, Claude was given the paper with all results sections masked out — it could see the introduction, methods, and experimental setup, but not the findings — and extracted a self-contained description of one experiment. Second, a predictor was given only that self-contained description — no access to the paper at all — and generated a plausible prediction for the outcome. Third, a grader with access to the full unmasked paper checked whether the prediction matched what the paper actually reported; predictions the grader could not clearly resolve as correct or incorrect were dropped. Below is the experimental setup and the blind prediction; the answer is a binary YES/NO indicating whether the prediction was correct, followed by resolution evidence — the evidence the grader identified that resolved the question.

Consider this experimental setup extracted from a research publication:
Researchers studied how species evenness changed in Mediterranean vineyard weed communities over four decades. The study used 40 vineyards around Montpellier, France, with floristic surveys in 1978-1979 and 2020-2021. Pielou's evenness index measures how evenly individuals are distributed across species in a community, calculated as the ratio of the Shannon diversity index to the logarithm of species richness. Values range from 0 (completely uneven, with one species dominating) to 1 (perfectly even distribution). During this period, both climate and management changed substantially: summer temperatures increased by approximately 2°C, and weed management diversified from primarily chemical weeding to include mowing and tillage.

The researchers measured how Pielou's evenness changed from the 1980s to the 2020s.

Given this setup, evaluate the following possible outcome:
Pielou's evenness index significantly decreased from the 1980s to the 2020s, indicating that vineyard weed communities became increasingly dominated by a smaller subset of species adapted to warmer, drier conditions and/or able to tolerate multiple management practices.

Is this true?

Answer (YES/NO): NO